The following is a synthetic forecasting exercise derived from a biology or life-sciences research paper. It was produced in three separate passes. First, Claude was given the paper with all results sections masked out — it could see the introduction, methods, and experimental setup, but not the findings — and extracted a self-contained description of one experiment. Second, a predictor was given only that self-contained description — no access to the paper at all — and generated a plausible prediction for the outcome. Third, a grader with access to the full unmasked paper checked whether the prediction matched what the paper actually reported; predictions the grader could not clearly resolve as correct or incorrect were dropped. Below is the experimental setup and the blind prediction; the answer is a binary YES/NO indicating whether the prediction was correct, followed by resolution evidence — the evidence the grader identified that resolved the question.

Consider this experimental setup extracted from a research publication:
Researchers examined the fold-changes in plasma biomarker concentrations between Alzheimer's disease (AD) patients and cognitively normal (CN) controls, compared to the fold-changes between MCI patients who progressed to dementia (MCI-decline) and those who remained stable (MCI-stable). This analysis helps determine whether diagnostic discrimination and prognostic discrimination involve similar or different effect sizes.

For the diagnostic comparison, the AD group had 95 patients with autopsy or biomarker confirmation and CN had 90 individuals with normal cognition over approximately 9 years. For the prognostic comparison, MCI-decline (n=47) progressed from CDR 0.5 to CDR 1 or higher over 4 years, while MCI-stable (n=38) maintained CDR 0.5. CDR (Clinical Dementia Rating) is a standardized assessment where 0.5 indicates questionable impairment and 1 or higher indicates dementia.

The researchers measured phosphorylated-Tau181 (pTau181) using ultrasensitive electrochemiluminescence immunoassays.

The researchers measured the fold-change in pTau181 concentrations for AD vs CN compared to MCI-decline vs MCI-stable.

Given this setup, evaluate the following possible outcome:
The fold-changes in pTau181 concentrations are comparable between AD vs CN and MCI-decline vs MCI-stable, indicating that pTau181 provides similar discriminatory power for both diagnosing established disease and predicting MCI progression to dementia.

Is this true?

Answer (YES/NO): YES